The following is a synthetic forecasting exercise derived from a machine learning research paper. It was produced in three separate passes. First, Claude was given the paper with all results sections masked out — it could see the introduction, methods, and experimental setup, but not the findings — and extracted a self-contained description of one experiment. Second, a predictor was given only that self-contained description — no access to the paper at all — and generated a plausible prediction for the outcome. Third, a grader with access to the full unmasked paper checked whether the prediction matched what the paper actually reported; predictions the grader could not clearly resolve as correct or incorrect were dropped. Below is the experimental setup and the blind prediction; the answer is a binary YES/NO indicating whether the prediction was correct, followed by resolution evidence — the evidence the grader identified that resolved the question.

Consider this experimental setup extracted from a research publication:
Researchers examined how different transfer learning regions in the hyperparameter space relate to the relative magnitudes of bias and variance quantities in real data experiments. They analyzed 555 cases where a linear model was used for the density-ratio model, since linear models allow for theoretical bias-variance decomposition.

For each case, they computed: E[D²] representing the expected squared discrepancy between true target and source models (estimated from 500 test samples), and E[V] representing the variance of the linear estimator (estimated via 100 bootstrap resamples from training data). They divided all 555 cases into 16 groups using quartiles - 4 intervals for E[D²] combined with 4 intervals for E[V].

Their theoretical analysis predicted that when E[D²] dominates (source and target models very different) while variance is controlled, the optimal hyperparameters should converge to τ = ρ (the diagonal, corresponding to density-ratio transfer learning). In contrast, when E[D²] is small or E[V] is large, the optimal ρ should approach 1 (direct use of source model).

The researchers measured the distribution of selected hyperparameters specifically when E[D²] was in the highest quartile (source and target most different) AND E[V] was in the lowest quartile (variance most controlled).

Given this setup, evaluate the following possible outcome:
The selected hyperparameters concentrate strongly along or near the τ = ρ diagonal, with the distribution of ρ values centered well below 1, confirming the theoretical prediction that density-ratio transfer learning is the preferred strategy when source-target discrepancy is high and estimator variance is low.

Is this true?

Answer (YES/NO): YES